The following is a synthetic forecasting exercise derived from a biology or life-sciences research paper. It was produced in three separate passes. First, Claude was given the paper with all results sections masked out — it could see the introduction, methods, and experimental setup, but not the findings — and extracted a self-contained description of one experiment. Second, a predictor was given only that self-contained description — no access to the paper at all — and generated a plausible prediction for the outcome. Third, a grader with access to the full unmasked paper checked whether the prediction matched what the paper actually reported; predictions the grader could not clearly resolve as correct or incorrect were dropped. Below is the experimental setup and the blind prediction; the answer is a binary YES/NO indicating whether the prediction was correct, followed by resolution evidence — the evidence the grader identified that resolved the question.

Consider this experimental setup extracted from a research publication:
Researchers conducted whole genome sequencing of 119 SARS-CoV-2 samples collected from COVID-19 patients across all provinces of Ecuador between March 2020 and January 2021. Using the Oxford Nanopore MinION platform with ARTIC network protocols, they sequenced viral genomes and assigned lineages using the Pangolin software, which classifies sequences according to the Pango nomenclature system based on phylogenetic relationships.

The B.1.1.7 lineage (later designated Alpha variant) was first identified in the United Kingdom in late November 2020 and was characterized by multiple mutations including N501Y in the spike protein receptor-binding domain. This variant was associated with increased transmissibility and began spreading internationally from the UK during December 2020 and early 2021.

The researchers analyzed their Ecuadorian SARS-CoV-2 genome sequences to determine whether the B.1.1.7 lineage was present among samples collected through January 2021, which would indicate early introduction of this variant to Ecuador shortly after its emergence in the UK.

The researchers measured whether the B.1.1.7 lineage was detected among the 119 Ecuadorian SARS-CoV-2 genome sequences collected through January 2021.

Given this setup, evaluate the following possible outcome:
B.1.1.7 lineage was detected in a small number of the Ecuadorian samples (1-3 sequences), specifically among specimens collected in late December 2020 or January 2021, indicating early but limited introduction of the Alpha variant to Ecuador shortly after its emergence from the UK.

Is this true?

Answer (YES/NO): YES